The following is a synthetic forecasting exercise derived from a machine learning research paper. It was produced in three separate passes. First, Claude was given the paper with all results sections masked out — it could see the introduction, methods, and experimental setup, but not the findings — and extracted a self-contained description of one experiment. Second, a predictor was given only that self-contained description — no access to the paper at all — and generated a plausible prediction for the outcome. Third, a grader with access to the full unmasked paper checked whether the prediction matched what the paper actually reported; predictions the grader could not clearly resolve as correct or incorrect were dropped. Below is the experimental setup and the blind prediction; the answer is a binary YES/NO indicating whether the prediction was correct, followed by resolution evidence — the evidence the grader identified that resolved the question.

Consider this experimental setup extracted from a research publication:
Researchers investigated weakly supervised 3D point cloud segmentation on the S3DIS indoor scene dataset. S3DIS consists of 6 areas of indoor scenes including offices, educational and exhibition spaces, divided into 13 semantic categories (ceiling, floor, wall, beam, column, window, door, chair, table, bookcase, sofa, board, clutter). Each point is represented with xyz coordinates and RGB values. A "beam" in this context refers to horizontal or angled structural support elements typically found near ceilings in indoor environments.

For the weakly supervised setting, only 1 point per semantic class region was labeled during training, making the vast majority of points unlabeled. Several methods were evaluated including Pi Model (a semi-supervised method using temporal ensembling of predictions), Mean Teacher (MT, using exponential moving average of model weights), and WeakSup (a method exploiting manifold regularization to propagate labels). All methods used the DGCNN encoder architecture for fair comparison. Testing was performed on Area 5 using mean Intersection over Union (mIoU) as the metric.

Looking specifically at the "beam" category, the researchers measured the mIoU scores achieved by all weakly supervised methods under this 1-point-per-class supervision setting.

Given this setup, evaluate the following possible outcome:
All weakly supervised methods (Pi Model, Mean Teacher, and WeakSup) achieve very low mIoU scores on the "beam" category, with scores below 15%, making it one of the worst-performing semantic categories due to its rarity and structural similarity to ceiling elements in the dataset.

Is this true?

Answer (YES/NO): YES